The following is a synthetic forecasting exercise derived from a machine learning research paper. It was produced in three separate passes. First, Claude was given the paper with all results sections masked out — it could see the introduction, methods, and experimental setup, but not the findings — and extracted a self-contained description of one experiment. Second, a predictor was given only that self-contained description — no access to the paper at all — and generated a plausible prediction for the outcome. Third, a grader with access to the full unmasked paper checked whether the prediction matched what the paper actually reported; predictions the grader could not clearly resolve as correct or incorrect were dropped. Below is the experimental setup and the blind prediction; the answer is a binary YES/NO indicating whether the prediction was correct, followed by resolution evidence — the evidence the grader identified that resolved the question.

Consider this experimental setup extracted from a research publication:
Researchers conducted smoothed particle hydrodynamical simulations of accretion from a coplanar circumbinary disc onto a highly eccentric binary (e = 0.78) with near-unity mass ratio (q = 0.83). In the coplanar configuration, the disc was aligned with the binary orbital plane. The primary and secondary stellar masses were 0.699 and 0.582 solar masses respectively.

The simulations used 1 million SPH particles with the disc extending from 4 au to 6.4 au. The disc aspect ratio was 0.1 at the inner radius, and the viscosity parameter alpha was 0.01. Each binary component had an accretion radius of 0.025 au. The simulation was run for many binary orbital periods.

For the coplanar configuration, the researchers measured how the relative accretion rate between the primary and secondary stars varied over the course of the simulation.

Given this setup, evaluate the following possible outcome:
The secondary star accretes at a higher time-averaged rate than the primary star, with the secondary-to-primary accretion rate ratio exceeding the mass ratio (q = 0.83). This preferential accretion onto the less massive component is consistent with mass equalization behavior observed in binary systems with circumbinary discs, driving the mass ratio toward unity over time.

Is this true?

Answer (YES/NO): NO